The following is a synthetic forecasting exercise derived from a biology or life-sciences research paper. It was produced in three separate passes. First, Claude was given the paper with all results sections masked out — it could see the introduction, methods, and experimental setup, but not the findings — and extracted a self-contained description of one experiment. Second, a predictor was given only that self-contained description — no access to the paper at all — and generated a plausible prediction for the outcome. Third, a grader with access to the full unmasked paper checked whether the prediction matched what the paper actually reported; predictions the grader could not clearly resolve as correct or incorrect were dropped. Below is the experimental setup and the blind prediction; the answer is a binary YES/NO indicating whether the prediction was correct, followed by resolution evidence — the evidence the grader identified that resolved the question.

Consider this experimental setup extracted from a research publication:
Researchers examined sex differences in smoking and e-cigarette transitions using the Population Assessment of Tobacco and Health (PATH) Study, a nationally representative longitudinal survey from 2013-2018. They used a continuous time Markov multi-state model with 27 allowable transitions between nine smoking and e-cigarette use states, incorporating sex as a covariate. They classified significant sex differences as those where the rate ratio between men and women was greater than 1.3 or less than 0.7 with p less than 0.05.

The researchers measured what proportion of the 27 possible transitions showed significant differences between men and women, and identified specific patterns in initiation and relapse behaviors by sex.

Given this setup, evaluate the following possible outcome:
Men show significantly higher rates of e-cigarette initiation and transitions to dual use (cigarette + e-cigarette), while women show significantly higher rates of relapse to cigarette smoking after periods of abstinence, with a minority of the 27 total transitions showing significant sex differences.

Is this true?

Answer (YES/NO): NO